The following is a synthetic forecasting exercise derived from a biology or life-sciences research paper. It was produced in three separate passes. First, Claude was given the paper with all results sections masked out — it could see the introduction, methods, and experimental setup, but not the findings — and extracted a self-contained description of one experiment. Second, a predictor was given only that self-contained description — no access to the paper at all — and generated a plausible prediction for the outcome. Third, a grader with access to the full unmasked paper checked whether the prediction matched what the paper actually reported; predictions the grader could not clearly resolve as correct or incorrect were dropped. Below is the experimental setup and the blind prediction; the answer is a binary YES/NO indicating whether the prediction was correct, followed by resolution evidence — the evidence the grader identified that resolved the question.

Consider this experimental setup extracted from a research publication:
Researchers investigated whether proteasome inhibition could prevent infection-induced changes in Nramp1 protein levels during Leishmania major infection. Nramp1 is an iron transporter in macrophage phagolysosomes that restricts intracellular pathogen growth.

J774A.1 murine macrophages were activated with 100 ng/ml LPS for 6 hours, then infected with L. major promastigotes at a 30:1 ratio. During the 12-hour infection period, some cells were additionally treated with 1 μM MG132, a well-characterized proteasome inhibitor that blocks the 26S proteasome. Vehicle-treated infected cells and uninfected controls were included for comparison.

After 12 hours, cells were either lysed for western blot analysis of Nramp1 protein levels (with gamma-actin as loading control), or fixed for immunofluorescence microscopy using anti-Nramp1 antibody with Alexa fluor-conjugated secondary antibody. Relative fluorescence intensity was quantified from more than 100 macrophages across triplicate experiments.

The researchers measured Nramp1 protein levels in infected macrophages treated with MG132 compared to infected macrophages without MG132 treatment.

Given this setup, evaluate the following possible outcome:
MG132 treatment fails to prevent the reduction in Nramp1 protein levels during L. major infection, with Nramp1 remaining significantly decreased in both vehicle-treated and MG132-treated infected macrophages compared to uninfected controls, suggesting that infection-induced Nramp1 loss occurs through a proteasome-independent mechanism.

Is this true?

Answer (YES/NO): NO